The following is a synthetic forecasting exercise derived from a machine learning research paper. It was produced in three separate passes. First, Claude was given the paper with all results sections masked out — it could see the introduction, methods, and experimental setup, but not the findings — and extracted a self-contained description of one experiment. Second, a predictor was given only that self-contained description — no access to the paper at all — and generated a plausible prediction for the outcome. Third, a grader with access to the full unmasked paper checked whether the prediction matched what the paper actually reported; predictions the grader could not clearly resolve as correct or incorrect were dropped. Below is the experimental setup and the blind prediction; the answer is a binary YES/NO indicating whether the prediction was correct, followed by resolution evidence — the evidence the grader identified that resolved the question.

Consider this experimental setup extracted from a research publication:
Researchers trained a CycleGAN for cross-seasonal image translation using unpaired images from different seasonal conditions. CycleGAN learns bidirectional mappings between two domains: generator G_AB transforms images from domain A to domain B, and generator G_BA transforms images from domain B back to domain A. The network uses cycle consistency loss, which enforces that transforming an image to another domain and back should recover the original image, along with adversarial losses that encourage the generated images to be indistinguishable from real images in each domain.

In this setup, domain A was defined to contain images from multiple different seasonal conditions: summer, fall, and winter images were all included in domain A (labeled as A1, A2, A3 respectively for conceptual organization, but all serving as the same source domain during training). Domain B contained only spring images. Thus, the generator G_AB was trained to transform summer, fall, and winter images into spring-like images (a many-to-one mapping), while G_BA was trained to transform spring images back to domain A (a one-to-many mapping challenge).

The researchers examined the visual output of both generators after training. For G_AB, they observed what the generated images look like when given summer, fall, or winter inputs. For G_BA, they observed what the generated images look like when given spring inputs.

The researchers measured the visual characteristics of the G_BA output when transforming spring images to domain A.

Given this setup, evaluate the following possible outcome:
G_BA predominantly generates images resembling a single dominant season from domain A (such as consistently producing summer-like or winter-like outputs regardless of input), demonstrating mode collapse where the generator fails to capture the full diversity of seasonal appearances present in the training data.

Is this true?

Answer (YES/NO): NO